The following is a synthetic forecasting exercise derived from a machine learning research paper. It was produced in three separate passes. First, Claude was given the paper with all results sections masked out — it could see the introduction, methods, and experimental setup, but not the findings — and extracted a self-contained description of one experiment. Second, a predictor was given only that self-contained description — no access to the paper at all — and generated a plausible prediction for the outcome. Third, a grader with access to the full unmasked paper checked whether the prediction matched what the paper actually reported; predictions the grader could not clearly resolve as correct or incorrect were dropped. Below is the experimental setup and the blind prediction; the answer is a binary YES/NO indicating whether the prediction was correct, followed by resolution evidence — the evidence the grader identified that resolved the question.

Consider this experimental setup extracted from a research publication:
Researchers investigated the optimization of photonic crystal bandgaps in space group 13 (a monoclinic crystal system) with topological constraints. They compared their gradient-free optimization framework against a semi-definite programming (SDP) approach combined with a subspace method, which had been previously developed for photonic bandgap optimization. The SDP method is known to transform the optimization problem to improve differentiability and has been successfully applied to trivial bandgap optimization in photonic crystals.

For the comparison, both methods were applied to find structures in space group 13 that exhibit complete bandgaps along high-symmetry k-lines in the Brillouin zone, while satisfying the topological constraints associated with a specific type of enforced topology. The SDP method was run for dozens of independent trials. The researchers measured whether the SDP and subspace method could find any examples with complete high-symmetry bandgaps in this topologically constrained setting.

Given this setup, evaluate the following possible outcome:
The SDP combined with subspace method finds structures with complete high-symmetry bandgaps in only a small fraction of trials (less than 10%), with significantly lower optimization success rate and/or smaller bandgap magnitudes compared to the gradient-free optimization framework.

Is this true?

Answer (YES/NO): NO